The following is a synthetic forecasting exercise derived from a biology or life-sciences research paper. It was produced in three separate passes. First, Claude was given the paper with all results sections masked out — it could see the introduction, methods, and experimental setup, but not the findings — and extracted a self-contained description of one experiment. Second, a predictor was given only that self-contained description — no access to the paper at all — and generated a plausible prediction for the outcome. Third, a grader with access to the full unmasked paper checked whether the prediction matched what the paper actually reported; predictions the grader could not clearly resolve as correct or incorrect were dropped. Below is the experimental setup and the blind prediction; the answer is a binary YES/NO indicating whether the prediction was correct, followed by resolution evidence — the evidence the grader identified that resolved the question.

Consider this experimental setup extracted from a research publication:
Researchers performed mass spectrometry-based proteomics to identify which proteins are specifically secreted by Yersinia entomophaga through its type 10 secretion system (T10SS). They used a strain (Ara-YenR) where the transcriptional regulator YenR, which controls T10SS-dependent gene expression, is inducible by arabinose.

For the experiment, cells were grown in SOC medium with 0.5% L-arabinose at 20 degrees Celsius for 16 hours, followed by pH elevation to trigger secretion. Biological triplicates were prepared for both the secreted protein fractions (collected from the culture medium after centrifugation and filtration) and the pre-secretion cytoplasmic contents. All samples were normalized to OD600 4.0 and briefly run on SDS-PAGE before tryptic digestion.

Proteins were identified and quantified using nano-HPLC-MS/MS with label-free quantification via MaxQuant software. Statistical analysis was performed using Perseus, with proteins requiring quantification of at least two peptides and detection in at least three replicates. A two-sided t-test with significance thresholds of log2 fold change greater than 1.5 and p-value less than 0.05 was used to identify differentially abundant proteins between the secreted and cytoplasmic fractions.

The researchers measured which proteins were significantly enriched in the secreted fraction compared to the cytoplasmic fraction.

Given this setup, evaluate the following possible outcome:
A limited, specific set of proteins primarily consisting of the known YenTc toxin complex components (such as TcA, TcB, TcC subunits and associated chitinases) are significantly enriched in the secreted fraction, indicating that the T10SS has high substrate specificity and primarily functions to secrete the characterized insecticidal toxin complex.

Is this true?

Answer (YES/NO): NO